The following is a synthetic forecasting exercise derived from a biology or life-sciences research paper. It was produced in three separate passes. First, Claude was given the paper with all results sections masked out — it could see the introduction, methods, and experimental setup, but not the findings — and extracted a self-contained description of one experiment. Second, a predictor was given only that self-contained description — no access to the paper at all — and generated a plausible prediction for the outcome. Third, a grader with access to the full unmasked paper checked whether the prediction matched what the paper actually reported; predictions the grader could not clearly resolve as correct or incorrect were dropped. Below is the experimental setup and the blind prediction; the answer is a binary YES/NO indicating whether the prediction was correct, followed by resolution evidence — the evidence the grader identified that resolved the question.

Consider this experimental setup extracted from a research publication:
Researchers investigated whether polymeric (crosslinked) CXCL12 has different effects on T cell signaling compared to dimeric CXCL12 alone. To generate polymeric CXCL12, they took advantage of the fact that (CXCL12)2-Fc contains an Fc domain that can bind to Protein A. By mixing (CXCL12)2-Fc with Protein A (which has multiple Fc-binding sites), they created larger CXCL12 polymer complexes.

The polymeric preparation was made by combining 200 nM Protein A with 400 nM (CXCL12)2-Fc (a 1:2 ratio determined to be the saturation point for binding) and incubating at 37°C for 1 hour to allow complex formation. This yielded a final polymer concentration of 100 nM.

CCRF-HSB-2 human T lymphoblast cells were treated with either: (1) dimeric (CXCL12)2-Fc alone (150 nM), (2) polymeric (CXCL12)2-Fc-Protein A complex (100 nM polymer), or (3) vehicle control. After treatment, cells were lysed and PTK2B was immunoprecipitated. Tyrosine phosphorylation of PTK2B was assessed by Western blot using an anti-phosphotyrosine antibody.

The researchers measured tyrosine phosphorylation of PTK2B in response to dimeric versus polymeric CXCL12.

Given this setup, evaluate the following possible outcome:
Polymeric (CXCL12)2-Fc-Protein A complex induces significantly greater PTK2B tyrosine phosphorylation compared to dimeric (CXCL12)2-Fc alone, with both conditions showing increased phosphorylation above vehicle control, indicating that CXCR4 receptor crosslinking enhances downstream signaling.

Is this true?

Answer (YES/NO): YES